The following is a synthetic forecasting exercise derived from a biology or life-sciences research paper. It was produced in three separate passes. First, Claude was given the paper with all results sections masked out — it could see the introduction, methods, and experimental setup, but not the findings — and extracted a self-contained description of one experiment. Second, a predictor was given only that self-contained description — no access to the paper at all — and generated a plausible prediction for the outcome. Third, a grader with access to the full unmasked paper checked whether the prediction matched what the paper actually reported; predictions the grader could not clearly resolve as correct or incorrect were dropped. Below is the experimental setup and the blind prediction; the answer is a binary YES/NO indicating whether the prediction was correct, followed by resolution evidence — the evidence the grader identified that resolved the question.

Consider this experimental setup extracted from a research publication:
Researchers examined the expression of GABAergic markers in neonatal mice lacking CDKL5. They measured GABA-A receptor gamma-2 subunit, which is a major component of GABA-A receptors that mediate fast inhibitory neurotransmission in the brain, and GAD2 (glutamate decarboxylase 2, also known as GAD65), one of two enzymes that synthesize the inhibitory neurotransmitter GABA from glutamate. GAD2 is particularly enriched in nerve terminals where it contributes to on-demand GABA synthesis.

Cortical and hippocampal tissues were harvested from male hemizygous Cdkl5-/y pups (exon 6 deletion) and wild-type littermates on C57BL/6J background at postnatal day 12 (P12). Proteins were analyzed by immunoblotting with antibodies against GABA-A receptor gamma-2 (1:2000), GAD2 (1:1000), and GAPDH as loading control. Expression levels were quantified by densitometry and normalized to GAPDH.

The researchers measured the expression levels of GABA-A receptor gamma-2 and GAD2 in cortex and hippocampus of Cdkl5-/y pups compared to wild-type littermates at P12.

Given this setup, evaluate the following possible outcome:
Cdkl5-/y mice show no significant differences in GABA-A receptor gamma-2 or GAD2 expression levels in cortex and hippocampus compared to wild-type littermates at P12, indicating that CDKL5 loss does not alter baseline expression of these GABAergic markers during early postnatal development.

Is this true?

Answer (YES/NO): YES